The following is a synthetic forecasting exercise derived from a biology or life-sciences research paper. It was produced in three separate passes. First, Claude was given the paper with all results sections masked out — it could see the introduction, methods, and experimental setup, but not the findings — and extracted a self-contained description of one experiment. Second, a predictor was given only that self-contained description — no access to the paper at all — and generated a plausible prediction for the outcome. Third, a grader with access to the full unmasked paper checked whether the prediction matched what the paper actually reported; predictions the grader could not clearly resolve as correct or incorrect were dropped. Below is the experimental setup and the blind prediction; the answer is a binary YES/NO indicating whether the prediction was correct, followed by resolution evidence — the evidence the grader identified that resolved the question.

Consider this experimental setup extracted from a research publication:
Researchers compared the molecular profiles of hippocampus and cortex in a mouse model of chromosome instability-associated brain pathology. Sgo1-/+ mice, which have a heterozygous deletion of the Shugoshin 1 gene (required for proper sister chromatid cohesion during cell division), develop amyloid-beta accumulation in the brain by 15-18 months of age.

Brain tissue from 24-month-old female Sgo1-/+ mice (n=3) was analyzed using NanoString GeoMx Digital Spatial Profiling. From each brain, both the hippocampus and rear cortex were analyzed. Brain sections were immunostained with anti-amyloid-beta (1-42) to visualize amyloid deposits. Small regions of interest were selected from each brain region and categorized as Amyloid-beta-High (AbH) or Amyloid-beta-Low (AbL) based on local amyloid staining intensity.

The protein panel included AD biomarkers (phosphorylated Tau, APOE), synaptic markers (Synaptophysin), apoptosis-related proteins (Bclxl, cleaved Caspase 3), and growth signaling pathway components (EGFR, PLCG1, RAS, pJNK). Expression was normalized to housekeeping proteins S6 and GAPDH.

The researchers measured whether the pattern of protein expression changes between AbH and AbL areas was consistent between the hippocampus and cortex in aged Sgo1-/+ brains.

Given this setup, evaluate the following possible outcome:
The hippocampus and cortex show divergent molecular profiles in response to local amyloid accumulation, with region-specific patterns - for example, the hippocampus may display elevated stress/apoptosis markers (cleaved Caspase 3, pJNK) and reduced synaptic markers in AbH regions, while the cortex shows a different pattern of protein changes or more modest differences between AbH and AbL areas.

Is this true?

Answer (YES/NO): NO